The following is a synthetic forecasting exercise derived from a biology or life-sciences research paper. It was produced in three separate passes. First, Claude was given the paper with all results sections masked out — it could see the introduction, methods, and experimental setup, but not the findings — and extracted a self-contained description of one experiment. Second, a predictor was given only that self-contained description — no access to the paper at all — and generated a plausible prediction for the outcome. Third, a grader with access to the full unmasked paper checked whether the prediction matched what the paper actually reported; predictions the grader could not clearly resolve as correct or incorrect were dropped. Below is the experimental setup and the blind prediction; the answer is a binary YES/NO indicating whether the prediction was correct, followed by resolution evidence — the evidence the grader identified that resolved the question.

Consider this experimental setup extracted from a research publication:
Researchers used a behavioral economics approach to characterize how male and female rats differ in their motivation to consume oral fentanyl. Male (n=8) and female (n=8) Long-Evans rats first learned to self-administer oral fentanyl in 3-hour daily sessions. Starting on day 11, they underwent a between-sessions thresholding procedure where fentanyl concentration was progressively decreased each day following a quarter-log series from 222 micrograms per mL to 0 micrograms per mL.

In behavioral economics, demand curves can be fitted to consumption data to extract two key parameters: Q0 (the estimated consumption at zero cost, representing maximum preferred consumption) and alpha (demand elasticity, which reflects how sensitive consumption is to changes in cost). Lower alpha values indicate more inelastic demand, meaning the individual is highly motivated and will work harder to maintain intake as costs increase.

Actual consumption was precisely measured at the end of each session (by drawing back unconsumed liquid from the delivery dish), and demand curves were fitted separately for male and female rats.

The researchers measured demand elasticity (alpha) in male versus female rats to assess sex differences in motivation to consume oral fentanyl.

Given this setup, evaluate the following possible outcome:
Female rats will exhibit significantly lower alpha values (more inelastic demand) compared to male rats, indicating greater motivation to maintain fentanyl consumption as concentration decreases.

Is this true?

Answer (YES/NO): NO